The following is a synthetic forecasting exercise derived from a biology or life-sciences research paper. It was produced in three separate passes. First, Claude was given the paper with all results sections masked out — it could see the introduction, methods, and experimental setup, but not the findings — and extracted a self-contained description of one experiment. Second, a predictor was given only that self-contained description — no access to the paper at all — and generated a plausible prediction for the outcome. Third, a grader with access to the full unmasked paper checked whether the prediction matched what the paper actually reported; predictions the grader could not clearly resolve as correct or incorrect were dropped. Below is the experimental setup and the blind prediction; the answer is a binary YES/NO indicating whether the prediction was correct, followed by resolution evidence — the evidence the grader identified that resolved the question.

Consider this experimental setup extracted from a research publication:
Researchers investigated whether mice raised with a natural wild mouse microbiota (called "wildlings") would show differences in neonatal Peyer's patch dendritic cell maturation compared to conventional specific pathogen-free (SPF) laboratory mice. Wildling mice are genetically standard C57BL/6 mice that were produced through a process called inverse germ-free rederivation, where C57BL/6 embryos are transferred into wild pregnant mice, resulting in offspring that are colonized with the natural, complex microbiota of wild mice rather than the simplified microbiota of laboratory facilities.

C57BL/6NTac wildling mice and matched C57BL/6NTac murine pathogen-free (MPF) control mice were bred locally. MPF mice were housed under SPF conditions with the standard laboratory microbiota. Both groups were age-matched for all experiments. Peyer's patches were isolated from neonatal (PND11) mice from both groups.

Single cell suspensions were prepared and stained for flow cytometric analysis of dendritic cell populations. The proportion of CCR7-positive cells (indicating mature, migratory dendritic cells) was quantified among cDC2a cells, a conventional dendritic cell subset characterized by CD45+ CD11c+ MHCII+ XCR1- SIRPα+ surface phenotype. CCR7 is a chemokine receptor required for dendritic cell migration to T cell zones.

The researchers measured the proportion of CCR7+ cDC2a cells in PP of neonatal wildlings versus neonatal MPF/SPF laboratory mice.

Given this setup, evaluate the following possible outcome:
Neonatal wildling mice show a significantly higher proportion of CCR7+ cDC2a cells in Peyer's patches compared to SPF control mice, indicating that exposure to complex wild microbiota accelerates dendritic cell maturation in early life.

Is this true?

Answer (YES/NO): NO